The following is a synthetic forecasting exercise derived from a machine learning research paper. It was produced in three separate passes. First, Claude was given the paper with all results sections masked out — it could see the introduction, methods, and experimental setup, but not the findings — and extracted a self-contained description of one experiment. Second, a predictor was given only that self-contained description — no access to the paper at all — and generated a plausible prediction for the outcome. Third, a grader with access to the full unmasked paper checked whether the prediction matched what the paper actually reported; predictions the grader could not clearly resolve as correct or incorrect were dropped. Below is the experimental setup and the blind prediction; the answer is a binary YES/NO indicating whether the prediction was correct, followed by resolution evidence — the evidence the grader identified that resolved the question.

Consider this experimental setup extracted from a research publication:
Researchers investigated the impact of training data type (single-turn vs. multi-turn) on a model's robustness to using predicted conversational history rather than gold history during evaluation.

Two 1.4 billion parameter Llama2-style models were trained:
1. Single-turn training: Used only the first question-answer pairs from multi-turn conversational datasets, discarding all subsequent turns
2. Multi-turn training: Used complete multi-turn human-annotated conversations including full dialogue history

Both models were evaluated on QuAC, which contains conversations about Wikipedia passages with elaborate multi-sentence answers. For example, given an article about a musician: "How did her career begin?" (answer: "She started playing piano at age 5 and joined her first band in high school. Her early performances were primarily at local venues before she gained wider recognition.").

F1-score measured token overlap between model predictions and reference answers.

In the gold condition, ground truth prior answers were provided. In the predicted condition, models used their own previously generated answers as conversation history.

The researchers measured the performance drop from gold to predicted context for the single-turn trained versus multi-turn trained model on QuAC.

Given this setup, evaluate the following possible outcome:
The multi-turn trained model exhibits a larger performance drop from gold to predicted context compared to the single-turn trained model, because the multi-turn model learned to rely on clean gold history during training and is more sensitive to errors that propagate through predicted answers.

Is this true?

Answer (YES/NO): YES